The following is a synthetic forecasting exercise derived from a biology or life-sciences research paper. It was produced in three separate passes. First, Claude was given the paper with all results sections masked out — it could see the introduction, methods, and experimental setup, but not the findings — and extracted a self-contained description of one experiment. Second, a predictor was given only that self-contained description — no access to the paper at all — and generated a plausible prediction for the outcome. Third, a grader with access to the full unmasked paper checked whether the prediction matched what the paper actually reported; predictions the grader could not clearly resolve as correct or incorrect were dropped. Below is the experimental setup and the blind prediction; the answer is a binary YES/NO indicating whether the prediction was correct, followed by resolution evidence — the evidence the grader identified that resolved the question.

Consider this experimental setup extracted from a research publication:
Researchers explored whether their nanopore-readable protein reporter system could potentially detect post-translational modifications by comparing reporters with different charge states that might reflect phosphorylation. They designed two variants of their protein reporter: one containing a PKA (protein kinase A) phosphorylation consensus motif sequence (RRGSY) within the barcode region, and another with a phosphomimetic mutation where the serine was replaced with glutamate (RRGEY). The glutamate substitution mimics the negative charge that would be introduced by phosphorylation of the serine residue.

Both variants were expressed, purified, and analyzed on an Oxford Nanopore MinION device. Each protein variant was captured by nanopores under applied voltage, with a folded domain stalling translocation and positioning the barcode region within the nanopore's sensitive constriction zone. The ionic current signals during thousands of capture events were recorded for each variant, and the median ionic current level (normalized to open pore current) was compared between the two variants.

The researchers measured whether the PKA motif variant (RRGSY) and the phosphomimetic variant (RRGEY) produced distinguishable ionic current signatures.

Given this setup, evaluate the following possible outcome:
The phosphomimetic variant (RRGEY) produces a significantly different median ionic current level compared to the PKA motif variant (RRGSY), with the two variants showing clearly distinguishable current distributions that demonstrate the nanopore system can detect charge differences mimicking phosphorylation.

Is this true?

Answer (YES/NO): YES